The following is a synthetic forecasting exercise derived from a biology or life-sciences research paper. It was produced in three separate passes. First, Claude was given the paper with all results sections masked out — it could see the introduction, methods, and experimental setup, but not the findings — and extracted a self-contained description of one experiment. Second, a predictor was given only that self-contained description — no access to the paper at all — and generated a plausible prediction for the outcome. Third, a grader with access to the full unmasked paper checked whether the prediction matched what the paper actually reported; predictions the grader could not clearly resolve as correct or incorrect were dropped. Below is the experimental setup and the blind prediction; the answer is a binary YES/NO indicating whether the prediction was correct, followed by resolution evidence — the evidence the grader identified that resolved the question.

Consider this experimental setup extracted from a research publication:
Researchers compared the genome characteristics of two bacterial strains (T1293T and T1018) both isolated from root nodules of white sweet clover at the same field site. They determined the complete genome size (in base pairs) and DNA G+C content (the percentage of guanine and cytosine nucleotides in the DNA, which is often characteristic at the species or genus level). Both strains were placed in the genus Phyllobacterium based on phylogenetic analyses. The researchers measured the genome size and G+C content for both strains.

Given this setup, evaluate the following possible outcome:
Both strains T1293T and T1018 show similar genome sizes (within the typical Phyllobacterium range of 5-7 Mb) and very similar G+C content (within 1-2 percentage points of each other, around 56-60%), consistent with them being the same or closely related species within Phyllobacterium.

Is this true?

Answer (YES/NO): NO